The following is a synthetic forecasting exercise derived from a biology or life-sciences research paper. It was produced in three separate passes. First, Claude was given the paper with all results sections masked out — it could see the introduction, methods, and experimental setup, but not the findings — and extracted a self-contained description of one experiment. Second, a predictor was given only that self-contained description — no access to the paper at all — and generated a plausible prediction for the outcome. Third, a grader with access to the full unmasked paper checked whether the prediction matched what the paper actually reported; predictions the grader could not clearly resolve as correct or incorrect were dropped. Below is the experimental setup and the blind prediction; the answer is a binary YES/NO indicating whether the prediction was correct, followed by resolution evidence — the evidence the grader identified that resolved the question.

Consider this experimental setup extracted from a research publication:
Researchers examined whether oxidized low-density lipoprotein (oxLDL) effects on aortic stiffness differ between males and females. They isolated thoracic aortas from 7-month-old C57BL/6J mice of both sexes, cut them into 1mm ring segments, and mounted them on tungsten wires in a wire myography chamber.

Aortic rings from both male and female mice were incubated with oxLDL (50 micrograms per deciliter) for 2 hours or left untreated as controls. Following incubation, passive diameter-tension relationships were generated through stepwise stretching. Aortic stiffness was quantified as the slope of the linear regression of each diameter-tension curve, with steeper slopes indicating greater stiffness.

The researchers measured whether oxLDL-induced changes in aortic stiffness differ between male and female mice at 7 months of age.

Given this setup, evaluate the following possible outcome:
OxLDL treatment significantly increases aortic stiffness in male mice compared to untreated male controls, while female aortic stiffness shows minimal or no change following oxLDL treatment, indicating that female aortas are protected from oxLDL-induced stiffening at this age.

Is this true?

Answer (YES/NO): YES